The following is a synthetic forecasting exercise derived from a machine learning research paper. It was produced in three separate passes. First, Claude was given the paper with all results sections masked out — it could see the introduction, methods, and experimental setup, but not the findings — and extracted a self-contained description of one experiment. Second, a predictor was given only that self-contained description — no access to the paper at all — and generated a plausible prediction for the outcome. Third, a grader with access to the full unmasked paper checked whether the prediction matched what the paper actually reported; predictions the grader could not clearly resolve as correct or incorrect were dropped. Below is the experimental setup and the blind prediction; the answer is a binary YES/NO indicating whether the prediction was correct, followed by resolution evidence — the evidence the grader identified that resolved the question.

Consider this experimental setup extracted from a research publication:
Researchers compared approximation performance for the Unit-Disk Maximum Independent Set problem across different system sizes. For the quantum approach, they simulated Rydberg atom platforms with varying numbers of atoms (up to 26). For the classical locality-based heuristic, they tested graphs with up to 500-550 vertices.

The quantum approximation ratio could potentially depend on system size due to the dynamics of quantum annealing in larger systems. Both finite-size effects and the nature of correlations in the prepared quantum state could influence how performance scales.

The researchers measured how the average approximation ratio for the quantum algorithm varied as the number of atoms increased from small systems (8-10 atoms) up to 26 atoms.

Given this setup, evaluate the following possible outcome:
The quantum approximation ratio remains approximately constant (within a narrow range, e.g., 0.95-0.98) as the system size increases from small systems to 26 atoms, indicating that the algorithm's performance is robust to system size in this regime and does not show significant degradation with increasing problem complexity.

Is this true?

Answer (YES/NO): NO